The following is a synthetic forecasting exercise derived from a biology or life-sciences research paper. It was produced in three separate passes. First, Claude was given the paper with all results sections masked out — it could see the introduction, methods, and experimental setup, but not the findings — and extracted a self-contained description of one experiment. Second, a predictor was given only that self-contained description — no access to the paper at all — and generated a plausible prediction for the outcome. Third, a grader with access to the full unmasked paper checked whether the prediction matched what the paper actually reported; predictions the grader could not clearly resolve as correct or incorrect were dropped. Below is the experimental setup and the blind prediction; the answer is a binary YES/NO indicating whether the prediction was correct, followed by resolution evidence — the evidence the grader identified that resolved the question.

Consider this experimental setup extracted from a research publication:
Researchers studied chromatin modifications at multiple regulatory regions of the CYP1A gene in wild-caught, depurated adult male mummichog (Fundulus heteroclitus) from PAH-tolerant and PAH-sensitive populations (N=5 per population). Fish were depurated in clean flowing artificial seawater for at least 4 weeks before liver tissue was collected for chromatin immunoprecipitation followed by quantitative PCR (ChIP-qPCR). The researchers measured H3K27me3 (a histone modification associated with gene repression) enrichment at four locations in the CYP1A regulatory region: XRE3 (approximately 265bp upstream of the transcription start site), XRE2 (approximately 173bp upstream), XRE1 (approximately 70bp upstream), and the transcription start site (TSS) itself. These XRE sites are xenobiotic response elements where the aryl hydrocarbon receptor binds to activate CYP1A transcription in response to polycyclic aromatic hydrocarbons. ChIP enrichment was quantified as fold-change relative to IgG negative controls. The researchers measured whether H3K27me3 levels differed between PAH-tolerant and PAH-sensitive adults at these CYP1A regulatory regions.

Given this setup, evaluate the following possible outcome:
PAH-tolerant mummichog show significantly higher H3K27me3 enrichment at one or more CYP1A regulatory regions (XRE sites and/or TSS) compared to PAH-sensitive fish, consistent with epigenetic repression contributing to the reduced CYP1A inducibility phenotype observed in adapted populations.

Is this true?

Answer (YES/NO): NO